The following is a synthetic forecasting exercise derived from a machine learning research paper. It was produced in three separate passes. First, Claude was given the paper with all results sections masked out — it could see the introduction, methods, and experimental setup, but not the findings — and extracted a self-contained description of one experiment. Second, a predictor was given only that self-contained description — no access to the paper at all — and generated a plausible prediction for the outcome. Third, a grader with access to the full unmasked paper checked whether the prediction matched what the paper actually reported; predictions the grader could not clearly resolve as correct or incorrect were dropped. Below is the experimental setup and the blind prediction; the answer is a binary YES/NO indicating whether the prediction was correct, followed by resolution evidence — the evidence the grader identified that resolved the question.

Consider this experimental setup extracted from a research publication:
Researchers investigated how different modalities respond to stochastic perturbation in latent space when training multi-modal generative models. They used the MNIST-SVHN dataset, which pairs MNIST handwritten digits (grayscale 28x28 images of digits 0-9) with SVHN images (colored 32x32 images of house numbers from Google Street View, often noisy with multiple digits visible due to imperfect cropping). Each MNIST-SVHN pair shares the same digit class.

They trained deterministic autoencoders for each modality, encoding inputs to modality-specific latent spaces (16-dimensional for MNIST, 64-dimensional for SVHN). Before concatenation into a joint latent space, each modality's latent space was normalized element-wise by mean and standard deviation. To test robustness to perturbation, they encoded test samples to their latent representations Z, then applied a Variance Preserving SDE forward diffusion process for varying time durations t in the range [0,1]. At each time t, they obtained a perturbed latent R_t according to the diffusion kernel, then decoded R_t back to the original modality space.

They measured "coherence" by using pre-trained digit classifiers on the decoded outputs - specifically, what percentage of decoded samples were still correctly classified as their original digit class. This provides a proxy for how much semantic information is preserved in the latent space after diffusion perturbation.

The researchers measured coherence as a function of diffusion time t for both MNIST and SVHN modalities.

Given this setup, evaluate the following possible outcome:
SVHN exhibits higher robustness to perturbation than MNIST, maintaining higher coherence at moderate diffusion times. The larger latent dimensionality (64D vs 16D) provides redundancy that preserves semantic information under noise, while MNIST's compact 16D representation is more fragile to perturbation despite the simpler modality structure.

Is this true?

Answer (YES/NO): NO